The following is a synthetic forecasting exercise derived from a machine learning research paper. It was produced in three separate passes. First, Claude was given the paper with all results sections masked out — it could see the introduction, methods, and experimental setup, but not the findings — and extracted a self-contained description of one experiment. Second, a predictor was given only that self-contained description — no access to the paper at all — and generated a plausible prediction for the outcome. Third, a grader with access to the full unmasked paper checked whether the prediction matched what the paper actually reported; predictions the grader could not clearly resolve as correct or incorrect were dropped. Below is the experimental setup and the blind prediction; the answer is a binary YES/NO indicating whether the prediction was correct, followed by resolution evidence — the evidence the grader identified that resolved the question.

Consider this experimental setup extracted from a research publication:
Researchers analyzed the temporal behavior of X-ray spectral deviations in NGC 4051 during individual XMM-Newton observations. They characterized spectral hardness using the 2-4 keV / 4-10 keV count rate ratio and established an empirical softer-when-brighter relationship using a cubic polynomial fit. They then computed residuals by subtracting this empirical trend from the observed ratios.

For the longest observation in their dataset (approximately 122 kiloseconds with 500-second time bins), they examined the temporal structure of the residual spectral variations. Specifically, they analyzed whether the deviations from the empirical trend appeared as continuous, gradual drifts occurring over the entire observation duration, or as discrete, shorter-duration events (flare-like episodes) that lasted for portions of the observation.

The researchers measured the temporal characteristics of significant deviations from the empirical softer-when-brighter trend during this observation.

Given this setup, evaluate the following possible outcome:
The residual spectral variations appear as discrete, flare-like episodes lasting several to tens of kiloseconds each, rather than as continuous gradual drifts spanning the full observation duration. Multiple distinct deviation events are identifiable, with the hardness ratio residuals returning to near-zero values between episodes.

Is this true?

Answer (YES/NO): YES